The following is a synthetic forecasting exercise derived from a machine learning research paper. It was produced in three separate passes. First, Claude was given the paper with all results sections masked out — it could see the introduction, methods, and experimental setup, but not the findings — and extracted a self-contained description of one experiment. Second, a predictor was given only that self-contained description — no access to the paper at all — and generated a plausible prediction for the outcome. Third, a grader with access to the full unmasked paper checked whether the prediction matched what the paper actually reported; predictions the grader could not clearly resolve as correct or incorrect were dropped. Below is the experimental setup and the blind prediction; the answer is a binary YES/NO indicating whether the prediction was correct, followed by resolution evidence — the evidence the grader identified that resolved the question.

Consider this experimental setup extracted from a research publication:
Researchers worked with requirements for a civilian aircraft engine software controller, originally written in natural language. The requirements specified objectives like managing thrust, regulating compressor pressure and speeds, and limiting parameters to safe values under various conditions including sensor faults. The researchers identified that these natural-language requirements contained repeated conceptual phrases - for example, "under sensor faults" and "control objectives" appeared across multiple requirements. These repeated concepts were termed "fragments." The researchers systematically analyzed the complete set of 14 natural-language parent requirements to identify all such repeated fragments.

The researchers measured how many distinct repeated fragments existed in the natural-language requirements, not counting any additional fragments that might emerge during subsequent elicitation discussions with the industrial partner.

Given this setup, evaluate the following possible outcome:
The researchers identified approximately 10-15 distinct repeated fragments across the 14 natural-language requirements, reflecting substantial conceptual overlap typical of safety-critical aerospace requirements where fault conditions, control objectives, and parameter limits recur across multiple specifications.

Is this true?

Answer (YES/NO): NO